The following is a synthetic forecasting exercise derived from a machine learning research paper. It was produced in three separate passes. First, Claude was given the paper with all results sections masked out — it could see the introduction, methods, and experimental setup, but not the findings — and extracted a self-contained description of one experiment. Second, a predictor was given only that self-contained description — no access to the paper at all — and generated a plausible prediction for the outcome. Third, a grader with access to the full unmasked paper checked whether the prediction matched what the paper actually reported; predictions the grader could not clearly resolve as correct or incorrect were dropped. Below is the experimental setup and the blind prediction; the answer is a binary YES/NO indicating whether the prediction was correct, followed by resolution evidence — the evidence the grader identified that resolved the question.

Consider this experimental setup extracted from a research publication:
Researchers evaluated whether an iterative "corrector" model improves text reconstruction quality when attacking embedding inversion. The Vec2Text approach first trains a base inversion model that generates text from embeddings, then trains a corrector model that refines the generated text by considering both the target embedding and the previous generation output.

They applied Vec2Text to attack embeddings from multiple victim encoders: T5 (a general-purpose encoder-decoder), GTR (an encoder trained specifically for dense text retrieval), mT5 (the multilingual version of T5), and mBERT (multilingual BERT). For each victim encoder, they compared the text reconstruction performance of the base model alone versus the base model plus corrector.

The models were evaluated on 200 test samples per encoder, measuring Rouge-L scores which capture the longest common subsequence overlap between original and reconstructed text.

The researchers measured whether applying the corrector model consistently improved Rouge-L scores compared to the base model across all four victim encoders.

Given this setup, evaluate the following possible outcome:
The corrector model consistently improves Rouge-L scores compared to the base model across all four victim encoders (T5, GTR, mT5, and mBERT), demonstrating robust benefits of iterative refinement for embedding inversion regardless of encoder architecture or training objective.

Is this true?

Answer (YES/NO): NO